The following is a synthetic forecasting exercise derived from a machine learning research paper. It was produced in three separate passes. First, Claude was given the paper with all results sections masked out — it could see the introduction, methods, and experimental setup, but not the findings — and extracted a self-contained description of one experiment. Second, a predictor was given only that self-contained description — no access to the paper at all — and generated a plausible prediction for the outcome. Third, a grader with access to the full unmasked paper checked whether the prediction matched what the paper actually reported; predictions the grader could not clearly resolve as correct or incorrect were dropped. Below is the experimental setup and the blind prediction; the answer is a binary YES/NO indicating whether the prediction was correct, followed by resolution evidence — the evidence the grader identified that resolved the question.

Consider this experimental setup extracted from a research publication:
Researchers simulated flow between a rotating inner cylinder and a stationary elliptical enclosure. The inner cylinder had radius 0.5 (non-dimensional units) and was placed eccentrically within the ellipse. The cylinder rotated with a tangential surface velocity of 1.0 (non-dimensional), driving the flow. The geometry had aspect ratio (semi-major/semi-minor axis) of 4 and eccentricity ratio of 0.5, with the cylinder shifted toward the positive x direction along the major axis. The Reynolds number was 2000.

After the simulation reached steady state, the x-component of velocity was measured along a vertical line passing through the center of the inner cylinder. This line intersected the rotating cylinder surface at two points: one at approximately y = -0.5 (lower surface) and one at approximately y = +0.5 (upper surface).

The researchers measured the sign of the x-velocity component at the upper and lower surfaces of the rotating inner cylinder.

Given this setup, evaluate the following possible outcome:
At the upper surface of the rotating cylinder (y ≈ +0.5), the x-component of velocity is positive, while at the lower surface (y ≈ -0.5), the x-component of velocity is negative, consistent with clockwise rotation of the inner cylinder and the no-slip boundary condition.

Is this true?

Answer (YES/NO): NO